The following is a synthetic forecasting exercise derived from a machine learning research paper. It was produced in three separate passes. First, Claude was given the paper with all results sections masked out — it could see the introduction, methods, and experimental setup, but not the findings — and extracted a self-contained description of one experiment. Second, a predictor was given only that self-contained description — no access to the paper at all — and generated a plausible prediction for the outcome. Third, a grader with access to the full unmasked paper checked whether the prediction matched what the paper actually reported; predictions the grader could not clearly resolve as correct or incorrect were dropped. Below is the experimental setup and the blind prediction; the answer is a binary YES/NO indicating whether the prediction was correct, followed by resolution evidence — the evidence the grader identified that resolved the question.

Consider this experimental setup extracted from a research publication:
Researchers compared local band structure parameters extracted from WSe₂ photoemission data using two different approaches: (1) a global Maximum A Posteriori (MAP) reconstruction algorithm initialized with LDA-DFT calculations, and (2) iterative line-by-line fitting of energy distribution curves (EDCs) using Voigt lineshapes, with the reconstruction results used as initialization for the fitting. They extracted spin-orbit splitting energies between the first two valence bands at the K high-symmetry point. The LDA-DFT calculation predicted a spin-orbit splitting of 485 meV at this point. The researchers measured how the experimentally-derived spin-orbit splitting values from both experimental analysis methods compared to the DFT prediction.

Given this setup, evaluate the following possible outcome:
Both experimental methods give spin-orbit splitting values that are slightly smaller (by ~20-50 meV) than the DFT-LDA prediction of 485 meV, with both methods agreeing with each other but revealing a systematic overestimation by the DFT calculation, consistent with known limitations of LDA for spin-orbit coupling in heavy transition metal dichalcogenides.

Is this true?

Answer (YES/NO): NO